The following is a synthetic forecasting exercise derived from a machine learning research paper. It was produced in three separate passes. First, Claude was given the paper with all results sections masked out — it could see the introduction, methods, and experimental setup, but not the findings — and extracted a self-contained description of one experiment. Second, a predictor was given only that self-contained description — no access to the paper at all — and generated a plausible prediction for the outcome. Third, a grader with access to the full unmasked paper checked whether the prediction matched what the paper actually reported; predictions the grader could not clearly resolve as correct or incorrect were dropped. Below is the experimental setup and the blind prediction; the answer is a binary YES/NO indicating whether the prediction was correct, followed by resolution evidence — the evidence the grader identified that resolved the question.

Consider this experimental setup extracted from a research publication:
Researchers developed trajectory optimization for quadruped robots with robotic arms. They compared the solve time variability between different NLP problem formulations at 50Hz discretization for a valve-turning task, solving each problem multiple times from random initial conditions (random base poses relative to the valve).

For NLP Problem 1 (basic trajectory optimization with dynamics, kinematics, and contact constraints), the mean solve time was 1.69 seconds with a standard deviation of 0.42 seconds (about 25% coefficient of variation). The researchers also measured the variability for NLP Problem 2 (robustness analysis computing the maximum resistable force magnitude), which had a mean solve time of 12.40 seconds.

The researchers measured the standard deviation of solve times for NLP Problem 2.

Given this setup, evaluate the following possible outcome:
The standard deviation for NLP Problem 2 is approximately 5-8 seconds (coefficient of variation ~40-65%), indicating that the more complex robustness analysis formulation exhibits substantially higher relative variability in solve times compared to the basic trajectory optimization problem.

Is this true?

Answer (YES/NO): YES